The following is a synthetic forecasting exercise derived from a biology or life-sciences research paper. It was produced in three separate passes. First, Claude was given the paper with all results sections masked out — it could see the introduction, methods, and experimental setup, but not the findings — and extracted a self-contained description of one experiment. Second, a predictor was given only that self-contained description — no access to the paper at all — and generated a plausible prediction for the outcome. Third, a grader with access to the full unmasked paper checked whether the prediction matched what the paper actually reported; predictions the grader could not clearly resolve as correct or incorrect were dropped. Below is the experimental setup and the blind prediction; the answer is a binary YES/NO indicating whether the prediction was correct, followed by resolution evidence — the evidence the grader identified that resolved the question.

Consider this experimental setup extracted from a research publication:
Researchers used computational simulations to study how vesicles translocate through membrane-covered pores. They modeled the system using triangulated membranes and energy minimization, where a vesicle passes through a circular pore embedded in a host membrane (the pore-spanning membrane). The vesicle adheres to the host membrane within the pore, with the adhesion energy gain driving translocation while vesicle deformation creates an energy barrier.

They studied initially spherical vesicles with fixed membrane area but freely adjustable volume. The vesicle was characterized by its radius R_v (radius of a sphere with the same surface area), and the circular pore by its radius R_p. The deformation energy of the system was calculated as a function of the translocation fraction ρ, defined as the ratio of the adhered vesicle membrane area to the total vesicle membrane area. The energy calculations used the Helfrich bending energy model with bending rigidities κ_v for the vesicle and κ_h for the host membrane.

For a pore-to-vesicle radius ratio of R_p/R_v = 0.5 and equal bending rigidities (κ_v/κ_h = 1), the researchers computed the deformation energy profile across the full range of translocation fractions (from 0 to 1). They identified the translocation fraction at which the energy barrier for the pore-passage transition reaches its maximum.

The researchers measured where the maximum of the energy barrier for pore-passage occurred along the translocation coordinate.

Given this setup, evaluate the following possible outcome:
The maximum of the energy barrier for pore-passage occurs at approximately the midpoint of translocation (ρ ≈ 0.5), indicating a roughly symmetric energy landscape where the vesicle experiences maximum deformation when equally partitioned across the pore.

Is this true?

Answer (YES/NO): NO